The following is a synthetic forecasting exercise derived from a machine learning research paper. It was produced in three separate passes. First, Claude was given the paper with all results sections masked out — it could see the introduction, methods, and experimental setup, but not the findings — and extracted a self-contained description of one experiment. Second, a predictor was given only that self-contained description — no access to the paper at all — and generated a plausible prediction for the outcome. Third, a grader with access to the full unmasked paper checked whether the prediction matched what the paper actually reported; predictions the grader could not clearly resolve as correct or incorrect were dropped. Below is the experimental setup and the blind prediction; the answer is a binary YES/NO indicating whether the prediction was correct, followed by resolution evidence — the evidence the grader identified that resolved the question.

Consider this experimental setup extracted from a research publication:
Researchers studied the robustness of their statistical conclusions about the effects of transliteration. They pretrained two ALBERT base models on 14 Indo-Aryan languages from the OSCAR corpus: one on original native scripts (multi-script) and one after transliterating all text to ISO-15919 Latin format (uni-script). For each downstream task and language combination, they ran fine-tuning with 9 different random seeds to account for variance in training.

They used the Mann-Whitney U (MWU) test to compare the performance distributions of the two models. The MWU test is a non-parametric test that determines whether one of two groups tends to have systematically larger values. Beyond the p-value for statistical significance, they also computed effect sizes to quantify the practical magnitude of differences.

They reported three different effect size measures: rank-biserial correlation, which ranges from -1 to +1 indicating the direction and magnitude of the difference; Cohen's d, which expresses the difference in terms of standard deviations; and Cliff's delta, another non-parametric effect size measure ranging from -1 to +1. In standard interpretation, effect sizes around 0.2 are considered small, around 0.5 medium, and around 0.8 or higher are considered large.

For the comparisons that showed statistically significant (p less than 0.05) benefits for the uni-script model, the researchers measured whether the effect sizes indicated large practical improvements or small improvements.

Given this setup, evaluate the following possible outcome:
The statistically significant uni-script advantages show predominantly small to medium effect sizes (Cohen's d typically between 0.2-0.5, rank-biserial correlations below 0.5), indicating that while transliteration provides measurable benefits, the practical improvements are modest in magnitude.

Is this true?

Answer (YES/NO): NO